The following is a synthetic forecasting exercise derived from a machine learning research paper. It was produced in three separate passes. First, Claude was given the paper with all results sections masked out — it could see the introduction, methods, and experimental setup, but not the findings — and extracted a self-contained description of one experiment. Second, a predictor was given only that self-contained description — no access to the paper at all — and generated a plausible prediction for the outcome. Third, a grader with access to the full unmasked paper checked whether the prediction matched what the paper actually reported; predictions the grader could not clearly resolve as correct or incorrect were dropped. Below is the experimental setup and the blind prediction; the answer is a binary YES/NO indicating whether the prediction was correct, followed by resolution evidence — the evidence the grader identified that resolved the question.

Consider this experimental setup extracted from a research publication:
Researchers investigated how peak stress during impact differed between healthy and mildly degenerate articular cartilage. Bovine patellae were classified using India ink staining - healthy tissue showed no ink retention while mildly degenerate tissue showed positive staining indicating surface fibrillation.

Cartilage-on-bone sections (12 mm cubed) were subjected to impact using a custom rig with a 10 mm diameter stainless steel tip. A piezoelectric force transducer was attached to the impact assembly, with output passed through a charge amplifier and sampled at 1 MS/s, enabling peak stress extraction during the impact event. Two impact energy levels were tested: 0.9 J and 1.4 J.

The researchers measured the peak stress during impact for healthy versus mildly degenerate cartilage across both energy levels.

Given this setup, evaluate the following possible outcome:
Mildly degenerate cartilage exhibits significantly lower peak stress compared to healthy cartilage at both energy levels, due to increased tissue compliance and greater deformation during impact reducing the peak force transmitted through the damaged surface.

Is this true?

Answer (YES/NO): YES